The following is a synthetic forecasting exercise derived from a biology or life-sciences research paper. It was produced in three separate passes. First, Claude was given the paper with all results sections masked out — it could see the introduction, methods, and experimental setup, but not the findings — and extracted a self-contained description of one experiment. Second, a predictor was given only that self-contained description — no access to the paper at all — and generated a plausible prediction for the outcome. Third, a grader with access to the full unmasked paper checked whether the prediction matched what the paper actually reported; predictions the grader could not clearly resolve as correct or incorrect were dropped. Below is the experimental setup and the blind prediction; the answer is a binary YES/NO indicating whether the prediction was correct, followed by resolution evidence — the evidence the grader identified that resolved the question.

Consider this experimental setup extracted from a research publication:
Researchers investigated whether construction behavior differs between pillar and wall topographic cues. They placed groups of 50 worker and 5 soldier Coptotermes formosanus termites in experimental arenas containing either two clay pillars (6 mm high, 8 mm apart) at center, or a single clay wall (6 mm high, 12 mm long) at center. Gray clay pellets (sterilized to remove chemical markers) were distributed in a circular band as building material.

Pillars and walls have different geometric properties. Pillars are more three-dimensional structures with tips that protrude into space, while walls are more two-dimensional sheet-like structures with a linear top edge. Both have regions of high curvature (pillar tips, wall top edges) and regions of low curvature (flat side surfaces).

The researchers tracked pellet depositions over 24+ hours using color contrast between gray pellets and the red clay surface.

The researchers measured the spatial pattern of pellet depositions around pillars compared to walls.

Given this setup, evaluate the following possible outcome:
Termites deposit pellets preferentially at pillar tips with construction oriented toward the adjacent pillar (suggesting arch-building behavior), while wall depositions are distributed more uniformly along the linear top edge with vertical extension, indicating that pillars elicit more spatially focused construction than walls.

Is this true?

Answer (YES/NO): NO